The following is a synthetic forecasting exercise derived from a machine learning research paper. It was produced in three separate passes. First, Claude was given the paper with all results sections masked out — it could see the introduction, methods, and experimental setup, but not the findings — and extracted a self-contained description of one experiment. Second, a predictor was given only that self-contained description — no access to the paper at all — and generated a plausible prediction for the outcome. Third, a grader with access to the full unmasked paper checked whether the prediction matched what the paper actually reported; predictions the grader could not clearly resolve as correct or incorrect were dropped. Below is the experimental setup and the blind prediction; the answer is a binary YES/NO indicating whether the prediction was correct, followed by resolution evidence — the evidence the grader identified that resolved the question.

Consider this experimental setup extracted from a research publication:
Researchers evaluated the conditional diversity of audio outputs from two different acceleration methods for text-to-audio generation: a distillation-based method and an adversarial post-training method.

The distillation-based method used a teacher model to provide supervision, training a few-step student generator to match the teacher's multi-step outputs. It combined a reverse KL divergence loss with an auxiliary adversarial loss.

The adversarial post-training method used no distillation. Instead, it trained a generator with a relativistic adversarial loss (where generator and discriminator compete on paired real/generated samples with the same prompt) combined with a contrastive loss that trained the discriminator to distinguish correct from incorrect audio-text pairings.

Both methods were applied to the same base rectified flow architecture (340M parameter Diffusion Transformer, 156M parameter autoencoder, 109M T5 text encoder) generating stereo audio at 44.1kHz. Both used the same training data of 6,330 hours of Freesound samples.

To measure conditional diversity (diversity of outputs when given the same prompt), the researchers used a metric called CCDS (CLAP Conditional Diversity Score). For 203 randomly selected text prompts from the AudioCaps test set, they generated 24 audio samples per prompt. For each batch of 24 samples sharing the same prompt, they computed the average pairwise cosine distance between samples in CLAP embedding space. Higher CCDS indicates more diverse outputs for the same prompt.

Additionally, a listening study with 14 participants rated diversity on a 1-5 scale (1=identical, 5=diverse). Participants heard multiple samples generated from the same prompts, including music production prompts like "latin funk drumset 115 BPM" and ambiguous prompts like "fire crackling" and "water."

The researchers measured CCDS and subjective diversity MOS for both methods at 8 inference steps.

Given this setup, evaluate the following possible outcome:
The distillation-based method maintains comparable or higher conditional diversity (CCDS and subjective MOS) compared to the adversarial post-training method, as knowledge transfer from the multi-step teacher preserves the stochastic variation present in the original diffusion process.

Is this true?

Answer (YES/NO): NO